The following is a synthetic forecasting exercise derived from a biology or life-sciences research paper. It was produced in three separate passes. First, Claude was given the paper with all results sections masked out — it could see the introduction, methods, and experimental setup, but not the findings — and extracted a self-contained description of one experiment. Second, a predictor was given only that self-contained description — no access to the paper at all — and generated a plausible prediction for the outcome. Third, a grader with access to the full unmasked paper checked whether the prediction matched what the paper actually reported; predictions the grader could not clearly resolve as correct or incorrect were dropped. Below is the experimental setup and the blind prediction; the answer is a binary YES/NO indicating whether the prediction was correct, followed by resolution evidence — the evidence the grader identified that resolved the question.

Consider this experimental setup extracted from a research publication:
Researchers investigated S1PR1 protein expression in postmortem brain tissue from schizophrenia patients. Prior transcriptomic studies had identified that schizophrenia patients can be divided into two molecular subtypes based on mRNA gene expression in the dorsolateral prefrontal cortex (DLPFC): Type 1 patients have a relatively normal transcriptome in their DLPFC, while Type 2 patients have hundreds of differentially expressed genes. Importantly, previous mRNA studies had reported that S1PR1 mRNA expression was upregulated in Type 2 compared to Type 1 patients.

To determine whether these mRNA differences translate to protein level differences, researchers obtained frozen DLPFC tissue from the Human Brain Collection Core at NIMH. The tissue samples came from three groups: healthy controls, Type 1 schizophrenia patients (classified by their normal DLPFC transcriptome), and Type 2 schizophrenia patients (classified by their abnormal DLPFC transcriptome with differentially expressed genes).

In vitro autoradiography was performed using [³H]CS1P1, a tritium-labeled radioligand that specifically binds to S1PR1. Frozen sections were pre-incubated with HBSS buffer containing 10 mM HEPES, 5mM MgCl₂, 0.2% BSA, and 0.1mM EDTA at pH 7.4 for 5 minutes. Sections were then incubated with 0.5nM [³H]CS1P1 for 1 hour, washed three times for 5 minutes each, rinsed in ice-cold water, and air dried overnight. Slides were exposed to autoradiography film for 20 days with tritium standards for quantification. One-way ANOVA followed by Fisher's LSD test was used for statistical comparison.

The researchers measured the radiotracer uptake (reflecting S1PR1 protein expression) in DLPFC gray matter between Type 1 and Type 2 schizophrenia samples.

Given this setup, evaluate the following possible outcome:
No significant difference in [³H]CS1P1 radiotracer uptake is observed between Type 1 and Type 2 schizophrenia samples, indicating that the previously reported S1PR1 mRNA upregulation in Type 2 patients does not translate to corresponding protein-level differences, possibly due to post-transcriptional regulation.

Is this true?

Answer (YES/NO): NO